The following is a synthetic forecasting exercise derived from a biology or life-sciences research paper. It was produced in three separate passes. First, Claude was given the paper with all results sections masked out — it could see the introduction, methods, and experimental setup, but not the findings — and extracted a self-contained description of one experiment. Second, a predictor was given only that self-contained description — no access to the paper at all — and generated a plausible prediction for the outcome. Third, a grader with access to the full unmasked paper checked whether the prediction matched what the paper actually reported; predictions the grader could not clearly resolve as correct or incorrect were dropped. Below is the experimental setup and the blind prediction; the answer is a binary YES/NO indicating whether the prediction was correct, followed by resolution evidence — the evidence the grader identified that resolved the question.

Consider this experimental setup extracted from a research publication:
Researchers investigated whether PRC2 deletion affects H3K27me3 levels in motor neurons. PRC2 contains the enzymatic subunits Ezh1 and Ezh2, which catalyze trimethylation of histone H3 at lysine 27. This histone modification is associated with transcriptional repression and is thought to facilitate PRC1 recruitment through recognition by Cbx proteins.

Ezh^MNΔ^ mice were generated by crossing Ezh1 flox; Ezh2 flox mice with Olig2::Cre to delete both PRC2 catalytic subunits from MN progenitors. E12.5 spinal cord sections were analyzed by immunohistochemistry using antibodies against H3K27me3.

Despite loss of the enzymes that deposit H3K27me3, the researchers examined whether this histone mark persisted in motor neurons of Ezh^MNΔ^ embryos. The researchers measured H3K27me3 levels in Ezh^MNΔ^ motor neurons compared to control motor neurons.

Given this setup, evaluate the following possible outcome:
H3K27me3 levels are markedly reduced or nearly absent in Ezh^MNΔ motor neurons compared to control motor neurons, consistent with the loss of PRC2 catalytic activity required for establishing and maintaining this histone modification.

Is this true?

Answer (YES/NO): YES